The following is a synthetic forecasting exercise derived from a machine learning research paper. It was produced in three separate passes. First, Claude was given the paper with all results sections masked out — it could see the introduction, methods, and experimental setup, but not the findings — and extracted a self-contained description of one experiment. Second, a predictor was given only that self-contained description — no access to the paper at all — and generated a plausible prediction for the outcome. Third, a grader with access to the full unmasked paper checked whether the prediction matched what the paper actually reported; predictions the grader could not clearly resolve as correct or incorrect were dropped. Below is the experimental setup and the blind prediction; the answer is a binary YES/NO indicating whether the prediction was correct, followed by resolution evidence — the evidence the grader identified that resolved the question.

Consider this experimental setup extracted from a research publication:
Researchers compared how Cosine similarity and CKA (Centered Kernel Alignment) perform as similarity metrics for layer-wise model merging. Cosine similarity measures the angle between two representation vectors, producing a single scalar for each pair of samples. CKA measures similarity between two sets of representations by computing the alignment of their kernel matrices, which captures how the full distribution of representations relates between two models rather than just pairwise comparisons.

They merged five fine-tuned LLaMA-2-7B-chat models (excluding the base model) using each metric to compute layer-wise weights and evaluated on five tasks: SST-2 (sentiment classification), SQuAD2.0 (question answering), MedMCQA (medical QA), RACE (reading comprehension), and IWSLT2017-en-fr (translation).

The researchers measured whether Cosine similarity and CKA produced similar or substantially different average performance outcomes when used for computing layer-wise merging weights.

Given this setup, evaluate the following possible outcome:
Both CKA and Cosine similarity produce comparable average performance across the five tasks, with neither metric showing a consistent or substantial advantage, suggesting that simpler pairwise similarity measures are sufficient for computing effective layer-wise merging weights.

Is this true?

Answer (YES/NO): YES